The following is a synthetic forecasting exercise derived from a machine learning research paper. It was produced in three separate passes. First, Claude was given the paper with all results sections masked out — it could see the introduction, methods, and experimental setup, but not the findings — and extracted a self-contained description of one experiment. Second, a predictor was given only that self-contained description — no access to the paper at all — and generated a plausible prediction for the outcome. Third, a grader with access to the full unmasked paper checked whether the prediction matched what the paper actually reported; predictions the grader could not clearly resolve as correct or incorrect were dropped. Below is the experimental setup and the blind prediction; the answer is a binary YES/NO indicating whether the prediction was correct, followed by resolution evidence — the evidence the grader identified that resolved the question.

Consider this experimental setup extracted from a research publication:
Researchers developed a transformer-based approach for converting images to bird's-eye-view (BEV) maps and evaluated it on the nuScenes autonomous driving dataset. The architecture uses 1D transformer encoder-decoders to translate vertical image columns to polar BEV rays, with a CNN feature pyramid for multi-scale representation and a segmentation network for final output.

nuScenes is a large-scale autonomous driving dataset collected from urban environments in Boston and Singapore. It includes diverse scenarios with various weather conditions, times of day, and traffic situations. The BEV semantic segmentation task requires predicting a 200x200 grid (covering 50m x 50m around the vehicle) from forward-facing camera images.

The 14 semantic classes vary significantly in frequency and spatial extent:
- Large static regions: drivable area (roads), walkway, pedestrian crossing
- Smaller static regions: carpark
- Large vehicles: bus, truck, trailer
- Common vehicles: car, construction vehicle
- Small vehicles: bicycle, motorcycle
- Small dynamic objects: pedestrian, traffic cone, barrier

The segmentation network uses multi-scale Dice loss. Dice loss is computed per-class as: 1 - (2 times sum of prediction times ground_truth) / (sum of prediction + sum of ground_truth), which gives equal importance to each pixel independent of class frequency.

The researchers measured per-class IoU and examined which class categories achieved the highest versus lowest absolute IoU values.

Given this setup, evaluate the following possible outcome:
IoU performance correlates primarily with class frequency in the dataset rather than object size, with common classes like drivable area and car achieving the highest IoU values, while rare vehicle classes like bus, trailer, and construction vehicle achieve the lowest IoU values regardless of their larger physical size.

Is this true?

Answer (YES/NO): NO